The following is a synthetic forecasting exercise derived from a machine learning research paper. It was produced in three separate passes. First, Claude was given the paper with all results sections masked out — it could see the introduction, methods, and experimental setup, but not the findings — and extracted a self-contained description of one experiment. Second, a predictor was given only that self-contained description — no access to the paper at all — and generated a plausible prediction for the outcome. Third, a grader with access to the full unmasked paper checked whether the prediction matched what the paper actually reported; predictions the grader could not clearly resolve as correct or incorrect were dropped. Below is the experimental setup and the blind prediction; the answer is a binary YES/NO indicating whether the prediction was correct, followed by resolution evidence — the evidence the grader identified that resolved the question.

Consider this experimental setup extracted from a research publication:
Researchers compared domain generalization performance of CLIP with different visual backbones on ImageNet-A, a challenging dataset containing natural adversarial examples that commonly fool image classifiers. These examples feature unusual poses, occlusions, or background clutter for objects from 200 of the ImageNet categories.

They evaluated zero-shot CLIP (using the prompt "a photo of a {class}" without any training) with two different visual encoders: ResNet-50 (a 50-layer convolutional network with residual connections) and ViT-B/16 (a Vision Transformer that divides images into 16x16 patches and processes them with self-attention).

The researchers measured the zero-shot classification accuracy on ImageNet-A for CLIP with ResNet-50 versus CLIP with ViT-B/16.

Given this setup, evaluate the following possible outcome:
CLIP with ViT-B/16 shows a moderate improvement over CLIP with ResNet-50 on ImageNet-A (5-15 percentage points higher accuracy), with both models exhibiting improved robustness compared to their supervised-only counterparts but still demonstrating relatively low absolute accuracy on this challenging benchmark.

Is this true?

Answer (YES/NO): NO